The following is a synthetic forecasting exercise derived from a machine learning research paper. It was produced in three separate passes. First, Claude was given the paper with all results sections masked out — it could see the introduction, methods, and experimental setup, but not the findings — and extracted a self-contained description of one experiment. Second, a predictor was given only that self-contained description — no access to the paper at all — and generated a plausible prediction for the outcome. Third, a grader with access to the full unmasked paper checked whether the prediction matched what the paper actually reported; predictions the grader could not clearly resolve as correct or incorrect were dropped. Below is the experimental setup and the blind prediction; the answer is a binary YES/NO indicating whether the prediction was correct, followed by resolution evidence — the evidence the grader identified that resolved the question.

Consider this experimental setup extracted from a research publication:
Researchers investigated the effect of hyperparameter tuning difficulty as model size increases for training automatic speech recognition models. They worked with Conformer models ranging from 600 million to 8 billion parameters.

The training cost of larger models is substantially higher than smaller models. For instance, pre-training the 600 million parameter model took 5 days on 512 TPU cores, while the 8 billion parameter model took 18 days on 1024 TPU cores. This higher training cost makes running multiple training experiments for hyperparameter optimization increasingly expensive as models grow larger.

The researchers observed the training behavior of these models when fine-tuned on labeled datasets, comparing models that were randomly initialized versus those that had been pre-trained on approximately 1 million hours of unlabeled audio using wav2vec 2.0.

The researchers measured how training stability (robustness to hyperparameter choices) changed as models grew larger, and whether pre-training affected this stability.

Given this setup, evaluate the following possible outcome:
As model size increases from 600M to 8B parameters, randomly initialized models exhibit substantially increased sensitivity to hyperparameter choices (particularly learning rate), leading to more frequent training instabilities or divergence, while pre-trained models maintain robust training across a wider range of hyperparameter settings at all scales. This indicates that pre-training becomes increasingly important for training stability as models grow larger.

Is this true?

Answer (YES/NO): YES